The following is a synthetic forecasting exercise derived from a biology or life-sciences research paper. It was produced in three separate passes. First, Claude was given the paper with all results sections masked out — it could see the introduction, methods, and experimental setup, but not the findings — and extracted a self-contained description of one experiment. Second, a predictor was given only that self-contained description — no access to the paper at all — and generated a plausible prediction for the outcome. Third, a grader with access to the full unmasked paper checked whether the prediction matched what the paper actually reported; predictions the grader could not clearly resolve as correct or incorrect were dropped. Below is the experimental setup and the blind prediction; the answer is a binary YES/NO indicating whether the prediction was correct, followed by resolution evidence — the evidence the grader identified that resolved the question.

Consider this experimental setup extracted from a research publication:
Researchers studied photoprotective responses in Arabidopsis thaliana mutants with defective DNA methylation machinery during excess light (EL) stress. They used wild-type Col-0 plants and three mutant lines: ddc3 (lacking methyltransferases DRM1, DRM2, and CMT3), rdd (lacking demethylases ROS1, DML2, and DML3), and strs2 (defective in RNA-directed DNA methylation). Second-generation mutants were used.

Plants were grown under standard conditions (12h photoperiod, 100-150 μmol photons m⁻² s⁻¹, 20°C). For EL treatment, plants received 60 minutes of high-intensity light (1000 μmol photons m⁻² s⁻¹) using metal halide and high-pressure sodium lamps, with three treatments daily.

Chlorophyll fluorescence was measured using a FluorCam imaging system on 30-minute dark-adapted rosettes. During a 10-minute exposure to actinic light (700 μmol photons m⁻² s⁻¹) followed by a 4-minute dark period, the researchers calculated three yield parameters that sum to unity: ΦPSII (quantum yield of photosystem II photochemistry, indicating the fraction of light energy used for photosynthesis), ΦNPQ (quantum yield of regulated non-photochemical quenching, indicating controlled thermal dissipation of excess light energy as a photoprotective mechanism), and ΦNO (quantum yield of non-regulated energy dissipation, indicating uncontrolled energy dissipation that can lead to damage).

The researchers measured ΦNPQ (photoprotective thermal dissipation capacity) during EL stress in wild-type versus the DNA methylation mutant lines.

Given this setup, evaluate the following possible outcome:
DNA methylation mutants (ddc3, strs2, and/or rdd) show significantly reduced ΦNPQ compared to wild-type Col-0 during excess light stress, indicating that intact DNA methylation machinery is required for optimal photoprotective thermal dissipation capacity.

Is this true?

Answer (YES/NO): NO